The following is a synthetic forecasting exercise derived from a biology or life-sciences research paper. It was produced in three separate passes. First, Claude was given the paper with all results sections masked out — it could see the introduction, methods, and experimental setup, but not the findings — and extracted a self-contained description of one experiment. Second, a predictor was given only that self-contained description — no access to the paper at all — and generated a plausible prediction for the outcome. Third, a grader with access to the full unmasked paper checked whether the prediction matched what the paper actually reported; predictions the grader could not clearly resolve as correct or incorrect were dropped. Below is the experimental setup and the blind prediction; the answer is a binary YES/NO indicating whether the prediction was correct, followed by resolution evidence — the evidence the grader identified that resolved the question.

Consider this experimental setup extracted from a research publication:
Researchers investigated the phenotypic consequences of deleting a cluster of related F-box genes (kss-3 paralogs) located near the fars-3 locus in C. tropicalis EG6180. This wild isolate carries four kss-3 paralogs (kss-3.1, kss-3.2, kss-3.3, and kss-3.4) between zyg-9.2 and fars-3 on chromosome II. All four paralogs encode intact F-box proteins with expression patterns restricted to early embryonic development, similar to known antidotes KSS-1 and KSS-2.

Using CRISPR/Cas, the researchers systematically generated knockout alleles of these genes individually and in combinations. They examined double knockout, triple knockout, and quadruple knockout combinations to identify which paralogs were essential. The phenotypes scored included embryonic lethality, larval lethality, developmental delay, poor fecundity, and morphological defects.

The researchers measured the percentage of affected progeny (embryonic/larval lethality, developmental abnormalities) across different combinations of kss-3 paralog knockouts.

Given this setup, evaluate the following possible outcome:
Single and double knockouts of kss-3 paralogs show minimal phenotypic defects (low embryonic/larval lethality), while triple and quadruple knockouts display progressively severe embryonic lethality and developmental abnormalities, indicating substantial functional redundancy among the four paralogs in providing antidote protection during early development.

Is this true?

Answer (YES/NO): NO